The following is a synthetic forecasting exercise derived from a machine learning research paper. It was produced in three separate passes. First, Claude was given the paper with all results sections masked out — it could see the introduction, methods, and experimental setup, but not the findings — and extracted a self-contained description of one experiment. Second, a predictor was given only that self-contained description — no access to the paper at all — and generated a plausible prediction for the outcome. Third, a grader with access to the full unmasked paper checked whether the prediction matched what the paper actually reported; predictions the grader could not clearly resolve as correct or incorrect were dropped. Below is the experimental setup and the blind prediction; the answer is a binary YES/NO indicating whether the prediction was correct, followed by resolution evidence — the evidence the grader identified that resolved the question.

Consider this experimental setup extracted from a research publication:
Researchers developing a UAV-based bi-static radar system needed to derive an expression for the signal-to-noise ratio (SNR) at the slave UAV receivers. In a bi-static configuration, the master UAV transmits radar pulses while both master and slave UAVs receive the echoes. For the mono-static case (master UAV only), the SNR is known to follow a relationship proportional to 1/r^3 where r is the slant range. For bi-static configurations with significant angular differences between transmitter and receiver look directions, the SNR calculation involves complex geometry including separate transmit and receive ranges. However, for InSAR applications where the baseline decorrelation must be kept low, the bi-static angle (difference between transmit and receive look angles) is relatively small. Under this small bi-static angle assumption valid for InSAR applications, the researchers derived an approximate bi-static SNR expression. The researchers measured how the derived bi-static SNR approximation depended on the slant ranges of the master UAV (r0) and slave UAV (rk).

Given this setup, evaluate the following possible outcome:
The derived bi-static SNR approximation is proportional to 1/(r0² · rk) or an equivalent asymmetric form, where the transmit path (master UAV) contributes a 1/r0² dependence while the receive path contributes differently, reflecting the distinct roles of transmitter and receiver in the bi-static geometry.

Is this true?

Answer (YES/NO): YES